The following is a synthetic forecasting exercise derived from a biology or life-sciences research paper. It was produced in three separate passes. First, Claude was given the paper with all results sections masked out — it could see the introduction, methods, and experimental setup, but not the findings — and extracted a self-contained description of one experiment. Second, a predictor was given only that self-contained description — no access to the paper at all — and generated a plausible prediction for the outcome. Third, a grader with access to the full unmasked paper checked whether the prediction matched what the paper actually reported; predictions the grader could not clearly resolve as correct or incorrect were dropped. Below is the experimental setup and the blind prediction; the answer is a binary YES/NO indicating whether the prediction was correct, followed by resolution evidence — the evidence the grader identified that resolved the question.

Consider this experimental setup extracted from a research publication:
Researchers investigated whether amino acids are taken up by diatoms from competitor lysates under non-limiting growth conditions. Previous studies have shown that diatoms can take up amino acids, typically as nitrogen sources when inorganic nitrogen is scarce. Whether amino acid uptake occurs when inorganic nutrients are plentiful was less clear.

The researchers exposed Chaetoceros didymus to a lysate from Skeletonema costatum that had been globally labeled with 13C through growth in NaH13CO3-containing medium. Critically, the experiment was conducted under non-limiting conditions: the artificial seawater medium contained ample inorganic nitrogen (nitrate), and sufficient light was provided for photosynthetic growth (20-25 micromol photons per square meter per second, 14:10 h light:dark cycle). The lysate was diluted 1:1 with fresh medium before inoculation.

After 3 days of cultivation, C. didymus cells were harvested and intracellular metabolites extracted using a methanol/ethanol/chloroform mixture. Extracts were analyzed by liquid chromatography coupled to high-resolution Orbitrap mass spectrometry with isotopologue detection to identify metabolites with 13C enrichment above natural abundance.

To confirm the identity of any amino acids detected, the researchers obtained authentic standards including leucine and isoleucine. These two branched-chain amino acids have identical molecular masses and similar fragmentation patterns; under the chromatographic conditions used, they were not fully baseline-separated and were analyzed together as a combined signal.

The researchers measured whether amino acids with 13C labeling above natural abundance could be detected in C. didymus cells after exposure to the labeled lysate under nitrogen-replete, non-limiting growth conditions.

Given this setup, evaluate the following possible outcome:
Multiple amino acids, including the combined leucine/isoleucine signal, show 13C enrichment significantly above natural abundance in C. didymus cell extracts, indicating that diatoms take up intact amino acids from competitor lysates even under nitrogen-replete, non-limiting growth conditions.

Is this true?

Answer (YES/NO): YES